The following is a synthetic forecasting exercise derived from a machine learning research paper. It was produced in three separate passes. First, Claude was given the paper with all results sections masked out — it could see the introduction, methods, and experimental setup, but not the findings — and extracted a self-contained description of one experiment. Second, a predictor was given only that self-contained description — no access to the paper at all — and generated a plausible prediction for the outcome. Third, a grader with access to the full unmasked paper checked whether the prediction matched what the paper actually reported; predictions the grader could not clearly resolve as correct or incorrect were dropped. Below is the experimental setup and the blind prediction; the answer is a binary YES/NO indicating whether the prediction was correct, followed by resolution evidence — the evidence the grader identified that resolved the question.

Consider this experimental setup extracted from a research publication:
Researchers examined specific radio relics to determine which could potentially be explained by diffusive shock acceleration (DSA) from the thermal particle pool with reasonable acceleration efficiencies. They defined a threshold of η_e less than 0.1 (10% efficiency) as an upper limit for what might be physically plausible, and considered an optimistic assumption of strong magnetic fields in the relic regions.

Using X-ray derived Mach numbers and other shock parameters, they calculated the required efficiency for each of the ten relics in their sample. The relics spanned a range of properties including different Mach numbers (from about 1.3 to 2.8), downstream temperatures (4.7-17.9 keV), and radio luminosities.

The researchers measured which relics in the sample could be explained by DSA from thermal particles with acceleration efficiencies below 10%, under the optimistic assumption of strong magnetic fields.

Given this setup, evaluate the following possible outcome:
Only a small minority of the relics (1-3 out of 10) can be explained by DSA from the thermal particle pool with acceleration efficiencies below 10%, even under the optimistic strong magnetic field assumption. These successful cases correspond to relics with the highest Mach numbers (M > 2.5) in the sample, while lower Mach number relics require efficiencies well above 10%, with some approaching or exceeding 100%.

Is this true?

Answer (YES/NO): NO